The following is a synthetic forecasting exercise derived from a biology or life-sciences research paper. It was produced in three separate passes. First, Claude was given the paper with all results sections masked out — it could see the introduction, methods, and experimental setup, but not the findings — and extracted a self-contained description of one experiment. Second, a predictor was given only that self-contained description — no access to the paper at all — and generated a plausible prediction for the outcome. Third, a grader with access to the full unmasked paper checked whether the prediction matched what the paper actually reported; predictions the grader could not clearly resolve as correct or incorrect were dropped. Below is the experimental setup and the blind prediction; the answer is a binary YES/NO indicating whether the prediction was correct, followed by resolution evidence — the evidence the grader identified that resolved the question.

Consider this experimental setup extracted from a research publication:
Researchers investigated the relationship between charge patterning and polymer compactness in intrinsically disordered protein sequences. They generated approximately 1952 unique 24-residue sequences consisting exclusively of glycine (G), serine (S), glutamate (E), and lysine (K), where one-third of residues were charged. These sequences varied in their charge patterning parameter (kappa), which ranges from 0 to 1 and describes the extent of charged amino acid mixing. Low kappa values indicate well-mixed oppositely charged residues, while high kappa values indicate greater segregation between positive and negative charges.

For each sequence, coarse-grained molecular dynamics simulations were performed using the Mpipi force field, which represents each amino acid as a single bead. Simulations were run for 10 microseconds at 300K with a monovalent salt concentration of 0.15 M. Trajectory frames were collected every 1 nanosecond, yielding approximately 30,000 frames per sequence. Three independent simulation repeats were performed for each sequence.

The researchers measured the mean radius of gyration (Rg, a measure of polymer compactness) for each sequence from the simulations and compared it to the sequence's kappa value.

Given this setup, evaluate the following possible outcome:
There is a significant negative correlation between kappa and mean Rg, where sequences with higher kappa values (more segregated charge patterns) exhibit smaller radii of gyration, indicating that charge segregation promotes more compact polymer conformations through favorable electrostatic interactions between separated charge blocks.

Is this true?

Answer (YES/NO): YES